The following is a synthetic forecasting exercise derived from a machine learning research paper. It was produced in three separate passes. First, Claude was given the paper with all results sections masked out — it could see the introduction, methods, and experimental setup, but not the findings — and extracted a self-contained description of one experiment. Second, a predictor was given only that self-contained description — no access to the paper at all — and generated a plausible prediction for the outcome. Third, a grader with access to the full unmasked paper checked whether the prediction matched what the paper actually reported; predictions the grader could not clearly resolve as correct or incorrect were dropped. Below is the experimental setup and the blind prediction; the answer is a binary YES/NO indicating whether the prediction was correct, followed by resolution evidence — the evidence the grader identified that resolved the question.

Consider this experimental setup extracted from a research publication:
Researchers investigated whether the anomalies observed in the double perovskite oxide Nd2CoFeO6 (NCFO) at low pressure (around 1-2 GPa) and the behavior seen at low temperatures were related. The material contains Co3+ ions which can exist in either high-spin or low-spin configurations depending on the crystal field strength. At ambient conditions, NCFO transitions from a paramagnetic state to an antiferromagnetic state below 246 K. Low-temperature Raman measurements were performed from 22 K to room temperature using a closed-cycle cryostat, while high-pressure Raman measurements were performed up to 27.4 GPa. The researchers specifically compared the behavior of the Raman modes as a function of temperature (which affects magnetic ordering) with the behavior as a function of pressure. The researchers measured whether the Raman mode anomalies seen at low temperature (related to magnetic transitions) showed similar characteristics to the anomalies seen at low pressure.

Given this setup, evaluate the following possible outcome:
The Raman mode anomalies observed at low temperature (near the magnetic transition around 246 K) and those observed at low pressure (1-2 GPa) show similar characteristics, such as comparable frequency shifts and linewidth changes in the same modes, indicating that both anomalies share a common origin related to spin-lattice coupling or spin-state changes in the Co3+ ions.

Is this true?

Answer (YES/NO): NO